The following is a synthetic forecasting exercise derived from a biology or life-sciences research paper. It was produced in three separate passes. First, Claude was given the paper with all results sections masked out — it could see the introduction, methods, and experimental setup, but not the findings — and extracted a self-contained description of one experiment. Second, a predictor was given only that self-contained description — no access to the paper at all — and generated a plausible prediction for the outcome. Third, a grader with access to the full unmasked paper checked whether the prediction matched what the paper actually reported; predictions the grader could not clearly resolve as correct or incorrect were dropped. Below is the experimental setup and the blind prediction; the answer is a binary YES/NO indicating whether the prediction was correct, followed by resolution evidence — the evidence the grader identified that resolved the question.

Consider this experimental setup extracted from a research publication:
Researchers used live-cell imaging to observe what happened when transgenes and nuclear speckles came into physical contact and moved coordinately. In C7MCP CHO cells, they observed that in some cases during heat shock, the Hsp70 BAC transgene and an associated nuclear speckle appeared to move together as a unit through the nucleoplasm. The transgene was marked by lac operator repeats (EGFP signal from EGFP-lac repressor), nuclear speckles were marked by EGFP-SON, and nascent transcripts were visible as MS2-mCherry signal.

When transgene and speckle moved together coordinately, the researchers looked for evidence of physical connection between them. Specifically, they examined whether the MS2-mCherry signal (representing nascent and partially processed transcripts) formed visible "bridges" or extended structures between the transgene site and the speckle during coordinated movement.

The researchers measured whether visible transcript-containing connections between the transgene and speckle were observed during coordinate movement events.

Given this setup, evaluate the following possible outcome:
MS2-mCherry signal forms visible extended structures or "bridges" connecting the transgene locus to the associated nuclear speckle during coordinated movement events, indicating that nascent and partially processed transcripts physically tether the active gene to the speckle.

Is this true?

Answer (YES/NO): YES